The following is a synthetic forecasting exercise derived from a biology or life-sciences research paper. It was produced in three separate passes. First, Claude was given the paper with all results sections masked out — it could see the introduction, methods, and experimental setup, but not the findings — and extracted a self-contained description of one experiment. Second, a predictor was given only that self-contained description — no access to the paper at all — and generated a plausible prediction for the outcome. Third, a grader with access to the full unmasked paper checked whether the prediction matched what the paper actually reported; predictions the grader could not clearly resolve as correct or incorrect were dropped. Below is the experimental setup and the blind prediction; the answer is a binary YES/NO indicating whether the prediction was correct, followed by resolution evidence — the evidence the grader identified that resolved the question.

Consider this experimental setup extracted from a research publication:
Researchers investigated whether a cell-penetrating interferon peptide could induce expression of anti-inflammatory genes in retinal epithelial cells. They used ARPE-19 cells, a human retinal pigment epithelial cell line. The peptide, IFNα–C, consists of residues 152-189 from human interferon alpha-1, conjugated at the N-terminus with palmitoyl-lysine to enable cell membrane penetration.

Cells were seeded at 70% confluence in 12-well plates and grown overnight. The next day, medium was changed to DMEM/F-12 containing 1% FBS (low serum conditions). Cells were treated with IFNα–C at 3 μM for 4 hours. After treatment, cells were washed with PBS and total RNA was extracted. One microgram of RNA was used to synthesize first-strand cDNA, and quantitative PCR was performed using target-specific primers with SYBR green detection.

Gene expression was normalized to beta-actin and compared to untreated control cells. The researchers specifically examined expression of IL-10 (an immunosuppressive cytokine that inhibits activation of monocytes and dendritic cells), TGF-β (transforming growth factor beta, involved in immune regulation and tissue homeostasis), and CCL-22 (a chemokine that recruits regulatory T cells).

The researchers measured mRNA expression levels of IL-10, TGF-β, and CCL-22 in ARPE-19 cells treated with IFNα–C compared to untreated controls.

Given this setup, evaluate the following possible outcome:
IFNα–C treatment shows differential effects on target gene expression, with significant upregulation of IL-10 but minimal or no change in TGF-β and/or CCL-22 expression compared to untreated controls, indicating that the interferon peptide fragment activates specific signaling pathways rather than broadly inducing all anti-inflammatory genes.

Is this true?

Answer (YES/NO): NO